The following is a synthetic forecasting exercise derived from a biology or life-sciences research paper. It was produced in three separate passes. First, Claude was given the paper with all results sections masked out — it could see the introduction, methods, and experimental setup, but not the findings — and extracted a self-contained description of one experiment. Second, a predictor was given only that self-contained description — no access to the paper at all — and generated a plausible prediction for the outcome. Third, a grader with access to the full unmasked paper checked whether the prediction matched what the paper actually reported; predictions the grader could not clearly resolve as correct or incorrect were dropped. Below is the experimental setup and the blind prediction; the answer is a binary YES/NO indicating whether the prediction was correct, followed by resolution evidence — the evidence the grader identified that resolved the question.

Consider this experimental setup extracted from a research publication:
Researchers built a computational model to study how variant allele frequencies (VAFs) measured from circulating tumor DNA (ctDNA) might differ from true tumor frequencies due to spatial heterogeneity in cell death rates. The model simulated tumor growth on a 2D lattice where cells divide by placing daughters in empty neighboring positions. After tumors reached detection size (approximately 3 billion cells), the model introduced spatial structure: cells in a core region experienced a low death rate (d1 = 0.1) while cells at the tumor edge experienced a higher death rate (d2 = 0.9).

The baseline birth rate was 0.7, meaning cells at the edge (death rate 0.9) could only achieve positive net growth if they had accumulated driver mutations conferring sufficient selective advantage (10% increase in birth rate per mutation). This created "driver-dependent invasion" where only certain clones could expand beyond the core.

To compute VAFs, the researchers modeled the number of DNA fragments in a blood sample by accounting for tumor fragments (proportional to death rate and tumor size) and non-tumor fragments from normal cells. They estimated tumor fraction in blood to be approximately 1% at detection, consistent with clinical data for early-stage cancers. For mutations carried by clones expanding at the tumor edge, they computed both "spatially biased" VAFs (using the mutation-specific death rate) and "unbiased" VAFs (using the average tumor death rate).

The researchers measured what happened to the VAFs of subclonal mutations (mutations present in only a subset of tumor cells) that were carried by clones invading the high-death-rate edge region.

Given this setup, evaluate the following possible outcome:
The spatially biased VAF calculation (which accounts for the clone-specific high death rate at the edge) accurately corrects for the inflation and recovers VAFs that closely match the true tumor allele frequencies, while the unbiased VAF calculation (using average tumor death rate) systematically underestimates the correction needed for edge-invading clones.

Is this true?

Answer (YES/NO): NO